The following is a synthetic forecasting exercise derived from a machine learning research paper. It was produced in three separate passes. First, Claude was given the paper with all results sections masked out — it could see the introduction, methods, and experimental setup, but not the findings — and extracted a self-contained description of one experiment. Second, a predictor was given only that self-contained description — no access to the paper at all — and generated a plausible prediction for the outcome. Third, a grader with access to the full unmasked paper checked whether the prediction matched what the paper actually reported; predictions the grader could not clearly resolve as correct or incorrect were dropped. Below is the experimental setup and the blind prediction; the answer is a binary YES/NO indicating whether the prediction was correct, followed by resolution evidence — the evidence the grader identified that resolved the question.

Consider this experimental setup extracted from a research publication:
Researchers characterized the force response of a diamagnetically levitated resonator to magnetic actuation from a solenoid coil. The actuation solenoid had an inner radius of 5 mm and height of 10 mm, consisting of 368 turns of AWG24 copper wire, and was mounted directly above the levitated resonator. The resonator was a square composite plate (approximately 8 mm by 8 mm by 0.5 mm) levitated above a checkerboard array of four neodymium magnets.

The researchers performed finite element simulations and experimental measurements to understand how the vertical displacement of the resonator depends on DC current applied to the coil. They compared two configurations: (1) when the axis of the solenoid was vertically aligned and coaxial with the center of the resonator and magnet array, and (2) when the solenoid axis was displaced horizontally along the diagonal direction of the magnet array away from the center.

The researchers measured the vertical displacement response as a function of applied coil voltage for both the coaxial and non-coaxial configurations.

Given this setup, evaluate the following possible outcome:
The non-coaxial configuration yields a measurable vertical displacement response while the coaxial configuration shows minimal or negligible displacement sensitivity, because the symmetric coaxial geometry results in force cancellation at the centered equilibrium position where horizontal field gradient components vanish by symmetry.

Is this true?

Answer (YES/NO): NO